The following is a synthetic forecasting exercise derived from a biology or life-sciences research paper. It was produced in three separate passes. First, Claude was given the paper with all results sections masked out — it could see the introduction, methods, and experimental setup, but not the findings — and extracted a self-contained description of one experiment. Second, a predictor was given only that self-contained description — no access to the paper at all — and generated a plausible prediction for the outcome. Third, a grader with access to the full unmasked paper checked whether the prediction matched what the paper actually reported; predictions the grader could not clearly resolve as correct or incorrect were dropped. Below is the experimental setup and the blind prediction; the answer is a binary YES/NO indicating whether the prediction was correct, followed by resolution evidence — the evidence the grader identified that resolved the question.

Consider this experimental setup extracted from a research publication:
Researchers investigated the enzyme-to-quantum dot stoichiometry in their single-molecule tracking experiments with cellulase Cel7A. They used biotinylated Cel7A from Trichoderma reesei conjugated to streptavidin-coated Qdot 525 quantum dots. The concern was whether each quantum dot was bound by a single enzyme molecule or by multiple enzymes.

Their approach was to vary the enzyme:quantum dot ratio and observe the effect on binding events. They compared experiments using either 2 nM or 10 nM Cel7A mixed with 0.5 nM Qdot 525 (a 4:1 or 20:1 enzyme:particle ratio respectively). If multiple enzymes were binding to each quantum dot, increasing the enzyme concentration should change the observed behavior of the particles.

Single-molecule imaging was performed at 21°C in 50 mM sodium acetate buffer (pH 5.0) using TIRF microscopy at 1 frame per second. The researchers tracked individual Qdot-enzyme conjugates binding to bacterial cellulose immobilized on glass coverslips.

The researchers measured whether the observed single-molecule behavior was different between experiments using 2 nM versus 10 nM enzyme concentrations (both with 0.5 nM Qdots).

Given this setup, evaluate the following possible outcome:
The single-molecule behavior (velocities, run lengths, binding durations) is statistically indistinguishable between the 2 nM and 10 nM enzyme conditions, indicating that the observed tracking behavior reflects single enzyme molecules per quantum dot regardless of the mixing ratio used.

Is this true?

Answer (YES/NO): YES